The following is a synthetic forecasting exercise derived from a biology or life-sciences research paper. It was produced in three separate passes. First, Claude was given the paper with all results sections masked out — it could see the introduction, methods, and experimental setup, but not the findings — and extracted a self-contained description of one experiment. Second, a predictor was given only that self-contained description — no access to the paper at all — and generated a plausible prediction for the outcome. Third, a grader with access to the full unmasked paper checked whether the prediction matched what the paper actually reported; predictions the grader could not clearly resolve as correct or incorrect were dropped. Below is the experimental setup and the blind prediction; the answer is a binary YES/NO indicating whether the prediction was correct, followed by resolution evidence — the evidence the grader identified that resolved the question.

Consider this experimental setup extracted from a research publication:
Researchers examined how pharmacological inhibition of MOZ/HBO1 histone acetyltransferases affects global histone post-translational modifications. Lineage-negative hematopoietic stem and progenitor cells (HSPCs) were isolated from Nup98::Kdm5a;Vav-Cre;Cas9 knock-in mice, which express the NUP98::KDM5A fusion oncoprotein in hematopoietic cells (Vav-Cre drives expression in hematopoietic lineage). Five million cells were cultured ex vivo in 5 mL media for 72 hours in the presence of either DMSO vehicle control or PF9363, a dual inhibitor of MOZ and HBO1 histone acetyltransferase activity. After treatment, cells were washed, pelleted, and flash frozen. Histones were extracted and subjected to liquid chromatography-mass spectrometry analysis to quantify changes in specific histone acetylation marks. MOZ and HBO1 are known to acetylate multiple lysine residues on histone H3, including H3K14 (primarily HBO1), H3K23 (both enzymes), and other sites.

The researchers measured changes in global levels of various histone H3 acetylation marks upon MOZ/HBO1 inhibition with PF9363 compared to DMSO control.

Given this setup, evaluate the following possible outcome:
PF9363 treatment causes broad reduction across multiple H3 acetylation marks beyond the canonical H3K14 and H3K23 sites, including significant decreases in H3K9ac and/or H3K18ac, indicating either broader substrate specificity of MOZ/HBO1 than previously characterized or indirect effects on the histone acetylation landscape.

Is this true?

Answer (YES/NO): NO